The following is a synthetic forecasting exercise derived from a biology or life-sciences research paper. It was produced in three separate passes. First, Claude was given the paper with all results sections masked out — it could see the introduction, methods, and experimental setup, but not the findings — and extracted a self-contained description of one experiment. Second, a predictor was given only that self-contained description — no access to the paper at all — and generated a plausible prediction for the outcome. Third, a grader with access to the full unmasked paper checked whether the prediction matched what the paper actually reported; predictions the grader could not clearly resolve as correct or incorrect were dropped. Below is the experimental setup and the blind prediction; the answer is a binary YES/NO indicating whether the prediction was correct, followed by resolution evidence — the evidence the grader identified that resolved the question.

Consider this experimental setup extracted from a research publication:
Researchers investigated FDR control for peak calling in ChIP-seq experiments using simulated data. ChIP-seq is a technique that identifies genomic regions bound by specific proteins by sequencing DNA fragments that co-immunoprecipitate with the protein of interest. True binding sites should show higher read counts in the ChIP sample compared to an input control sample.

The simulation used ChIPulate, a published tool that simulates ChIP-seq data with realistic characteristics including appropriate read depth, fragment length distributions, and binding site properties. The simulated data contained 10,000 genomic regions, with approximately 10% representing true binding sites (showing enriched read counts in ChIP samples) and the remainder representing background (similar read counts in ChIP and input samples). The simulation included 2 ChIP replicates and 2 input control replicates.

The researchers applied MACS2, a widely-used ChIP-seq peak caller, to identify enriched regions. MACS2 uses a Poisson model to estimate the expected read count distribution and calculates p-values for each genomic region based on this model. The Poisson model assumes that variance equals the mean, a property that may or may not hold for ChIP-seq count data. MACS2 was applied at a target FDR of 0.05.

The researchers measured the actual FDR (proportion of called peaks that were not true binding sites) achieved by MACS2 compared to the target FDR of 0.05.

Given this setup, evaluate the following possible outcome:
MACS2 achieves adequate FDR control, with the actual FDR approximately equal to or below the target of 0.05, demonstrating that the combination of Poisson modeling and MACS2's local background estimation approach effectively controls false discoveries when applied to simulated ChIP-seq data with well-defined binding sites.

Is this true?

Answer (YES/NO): NO